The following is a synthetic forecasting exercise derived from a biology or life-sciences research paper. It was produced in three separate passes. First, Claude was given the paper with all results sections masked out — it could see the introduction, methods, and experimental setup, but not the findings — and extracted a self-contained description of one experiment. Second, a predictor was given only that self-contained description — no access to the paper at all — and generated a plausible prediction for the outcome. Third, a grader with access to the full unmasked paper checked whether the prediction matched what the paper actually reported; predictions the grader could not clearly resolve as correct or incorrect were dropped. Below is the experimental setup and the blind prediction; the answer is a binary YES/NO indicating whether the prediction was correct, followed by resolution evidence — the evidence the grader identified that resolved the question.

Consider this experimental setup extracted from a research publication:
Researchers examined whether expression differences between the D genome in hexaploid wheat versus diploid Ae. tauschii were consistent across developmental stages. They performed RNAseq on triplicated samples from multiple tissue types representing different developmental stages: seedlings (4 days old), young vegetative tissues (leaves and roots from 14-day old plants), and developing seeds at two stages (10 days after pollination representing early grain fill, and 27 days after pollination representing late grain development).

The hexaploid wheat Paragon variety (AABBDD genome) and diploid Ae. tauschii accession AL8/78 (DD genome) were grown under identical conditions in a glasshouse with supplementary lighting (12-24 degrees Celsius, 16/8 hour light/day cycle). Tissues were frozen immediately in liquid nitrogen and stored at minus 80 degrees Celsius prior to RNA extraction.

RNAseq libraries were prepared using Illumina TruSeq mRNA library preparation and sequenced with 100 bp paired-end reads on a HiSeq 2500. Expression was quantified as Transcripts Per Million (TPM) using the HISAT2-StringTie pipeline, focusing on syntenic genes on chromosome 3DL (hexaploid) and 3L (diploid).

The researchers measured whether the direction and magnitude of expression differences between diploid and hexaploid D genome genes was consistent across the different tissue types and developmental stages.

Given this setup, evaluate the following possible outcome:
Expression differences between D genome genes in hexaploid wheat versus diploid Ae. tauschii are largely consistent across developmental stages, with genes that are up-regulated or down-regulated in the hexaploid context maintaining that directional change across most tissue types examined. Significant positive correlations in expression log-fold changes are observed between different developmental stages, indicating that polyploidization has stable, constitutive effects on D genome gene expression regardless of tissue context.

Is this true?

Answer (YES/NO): NO